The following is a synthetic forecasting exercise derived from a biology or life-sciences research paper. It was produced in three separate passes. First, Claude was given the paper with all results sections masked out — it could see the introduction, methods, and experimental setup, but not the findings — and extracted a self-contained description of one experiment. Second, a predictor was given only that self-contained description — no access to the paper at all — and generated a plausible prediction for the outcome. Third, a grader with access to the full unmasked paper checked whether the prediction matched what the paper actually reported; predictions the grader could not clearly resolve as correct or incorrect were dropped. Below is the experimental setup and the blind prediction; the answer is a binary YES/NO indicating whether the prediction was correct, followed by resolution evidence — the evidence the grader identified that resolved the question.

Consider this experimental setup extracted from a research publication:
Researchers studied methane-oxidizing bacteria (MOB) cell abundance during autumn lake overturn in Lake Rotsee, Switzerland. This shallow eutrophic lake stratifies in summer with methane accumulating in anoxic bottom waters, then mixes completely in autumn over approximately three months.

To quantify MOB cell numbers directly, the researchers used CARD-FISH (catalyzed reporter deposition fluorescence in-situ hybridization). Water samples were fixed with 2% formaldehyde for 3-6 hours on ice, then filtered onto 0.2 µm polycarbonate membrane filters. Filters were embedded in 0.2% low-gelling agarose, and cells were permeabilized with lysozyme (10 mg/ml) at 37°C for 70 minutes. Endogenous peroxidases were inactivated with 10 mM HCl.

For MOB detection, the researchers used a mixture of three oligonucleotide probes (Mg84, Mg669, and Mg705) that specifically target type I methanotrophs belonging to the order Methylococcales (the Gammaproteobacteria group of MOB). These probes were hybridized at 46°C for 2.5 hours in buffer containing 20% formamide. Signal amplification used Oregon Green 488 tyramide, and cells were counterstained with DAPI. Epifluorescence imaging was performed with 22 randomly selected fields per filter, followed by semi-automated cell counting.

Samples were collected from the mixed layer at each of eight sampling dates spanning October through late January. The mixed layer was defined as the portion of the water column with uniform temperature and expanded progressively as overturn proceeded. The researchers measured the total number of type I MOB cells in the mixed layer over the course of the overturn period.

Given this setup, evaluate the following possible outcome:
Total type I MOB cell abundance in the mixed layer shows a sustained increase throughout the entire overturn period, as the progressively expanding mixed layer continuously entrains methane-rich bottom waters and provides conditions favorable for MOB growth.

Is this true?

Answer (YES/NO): YES